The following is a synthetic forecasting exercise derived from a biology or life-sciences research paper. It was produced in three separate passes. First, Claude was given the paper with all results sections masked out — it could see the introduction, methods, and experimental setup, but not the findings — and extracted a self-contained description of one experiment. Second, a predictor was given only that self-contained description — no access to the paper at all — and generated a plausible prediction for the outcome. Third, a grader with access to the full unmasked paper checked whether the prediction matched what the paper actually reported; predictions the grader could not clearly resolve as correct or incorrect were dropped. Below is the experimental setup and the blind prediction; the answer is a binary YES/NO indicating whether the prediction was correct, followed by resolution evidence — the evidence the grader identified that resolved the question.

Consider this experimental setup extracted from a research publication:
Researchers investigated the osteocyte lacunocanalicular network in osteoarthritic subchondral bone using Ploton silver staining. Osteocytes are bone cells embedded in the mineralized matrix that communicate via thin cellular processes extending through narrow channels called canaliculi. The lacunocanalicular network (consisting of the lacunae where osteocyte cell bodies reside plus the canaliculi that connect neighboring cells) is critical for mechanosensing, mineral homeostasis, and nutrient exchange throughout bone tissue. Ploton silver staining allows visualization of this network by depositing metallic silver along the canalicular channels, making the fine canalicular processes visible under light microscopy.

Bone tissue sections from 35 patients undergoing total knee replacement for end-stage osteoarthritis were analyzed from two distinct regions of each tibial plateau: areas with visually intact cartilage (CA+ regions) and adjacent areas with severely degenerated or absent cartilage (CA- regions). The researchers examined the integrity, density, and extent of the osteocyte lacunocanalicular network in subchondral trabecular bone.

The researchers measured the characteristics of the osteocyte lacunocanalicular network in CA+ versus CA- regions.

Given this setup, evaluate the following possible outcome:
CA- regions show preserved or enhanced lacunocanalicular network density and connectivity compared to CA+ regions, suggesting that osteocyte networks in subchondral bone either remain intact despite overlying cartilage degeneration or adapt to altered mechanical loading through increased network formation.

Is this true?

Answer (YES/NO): YES